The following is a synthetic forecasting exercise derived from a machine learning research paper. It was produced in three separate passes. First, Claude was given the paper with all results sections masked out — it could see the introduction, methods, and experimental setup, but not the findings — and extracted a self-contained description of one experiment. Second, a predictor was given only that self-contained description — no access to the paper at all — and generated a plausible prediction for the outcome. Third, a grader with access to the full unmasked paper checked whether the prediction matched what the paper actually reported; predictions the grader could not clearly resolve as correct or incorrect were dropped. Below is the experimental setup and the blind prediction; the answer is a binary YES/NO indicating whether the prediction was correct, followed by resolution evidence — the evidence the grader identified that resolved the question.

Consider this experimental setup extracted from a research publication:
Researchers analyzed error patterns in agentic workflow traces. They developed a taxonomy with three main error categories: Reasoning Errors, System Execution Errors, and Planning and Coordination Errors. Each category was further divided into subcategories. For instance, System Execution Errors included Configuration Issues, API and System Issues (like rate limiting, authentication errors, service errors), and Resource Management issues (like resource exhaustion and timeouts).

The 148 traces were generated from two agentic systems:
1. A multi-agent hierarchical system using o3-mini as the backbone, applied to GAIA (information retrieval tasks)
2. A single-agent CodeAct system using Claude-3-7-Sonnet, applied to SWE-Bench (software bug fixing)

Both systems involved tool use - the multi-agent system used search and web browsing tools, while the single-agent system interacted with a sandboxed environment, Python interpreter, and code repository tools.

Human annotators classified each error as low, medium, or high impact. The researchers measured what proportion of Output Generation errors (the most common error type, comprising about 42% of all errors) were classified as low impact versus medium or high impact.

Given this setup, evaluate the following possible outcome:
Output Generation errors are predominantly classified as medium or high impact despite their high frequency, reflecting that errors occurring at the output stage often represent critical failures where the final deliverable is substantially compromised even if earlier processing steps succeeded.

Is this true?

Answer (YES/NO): NO